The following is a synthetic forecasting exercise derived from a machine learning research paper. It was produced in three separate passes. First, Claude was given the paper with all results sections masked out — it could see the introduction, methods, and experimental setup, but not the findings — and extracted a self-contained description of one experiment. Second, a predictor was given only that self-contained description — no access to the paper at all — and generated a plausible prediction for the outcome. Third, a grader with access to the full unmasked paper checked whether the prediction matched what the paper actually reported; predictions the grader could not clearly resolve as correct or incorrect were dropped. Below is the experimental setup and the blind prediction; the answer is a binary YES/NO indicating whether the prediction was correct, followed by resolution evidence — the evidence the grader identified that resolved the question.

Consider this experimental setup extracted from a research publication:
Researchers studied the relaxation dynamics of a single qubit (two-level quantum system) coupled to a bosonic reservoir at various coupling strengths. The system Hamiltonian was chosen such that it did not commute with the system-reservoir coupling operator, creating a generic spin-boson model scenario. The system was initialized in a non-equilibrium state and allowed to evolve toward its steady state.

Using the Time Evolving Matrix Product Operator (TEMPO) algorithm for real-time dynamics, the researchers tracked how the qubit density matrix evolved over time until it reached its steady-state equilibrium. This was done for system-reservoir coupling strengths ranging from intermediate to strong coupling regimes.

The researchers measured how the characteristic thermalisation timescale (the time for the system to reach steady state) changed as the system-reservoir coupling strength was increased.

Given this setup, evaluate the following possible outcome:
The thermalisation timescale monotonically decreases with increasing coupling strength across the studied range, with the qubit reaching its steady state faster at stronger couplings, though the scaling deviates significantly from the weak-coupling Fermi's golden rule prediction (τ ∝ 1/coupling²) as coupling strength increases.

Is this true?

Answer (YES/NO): NO